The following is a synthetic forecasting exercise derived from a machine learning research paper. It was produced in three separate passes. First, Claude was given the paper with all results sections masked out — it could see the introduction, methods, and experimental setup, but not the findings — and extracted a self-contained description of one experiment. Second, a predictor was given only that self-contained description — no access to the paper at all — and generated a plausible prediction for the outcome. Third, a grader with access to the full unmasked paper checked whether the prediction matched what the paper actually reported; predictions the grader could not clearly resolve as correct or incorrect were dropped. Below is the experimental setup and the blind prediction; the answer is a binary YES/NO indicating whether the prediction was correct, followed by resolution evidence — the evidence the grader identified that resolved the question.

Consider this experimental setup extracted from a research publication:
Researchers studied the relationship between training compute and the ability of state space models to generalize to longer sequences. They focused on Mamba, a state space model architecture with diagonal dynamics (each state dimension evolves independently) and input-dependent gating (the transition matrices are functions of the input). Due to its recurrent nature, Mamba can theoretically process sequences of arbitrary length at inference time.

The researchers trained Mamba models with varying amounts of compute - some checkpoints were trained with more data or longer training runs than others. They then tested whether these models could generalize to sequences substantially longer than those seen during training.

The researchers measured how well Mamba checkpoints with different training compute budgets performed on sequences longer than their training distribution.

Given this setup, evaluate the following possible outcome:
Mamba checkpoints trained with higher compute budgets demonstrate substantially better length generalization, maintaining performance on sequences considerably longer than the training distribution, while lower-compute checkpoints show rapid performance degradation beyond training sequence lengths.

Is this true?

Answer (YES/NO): NO